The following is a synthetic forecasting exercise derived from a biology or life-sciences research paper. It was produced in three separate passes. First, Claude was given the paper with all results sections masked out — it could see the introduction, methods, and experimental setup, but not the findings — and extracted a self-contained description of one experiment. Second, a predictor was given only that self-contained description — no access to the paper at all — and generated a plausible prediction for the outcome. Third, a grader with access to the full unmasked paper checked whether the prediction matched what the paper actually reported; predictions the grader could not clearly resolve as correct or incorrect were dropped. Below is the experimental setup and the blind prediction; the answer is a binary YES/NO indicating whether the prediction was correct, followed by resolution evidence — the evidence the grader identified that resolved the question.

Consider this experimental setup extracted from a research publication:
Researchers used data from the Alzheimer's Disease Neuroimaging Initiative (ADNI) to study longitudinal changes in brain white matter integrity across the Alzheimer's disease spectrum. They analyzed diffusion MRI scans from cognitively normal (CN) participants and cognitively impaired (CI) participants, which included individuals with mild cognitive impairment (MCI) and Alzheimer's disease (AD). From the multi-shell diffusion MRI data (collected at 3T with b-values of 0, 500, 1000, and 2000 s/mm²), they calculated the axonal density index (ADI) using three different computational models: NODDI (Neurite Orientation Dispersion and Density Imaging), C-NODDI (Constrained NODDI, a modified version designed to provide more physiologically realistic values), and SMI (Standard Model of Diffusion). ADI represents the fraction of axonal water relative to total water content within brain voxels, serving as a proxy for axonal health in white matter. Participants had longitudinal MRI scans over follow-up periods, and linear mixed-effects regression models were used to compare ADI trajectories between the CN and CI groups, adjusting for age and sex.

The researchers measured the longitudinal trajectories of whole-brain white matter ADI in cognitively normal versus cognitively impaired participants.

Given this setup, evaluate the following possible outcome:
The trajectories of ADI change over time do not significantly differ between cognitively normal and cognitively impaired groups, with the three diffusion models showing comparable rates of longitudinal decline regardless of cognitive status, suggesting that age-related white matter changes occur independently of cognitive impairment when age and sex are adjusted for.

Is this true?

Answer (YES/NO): NO